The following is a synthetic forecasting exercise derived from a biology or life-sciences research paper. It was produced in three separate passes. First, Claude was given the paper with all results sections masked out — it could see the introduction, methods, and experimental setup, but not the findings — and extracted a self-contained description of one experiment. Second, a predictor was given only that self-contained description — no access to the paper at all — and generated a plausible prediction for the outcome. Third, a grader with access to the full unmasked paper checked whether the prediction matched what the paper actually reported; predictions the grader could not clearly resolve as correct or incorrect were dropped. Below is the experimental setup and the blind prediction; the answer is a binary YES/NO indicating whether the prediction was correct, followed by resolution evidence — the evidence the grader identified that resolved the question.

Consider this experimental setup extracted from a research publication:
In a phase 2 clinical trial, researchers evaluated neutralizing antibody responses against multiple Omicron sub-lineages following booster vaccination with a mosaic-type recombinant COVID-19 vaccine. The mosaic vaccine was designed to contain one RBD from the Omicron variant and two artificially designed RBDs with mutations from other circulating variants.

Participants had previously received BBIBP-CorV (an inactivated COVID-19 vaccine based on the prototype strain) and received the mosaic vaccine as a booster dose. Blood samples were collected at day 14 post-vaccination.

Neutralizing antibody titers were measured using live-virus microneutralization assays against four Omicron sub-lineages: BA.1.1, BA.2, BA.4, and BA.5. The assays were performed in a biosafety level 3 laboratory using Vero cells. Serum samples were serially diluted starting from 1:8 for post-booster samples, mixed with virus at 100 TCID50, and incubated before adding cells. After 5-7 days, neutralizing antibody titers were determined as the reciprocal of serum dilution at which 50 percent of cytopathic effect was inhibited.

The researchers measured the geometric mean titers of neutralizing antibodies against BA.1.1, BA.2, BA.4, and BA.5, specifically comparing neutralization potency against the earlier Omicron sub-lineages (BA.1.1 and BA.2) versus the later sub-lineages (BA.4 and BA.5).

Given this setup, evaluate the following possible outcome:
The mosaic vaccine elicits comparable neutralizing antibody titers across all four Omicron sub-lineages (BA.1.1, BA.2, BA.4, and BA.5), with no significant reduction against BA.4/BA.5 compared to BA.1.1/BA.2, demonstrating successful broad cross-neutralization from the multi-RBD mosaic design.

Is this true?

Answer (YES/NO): NO